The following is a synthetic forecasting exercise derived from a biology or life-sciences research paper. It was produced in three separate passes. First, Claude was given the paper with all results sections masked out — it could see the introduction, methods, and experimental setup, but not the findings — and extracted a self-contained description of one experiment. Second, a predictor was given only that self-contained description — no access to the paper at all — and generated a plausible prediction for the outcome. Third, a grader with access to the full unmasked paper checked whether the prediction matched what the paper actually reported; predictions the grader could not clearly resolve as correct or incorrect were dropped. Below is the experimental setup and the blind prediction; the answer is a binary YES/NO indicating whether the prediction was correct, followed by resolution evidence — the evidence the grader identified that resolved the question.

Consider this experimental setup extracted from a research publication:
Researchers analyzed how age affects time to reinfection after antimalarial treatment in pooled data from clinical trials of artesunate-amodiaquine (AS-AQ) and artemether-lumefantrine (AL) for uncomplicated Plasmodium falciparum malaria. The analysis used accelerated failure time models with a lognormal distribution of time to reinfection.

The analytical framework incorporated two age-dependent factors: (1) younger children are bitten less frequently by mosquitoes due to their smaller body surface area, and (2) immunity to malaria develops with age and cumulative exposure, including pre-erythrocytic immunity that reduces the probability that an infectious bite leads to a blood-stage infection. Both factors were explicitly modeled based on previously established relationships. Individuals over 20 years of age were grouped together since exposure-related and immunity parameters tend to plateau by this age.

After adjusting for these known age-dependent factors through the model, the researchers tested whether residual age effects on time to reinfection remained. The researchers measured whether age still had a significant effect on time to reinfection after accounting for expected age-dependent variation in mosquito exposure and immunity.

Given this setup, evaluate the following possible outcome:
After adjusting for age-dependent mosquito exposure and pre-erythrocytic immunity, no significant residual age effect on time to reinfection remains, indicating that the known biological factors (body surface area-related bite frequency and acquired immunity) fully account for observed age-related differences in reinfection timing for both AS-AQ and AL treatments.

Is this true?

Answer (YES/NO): NO